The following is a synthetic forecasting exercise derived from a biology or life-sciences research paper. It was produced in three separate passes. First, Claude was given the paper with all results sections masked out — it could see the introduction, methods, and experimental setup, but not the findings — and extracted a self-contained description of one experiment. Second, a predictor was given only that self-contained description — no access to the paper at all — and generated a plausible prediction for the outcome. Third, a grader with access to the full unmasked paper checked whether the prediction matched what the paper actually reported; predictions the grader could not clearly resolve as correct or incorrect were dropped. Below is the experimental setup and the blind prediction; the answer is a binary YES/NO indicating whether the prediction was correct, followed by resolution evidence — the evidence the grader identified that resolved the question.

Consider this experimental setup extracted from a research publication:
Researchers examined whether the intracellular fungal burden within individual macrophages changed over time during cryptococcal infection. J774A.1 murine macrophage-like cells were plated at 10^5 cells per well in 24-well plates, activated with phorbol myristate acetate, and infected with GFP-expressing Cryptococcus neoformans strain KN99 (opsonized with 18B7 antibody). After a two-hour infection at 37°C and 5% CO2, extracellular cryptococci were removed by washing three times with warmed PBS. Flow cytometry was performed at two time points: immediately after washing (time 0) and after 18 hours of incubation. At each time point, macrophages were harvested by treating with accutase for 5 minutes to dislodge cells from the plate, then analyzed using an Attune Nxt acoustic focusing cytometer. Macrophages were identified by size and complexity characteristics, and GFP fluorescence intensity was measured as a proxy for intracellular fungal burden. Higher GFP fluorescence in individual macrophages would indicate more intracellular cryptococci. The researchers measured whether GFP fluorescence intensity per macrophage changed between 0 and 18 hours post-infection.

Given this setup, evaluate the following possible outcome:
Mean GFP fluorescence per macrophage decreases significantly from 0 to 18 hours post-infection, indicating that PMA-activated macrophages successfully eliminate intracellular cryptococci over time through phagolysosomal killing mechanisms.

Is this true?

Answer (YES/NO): NO